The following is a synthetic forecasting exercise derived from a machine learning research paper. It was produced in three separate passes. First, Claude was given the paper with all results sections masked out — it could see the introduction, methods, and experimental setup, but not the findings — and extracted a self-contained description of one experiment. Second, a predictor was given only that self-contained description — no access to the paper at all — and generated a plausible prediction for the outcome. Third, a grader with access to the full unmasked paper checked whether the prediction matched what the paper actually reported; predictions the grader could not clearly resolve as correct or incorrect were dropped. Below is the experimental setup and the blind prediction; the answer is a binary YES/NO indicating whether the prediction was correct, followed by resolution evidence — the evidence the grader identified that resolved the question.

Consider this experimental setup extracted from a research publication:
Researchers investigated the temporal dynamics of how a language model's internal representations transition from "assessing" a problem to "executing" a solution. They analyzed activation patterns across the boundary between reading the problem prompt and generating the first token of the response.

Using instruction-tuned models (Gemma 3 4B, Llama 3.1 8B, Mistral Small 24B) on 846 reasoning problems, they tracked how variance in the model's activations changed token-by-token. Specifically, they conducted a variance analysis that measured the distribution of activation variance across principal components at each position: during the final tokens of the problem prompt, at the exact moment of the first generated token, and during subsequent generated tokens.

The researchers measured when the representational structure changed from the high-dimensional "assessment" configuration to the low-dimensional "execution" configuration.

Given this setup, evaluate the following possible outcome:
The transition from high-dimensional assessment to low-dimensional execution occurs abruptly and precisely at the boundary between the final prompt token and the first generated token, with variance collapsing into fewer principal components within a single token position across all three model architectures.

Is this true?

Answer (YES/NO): YES